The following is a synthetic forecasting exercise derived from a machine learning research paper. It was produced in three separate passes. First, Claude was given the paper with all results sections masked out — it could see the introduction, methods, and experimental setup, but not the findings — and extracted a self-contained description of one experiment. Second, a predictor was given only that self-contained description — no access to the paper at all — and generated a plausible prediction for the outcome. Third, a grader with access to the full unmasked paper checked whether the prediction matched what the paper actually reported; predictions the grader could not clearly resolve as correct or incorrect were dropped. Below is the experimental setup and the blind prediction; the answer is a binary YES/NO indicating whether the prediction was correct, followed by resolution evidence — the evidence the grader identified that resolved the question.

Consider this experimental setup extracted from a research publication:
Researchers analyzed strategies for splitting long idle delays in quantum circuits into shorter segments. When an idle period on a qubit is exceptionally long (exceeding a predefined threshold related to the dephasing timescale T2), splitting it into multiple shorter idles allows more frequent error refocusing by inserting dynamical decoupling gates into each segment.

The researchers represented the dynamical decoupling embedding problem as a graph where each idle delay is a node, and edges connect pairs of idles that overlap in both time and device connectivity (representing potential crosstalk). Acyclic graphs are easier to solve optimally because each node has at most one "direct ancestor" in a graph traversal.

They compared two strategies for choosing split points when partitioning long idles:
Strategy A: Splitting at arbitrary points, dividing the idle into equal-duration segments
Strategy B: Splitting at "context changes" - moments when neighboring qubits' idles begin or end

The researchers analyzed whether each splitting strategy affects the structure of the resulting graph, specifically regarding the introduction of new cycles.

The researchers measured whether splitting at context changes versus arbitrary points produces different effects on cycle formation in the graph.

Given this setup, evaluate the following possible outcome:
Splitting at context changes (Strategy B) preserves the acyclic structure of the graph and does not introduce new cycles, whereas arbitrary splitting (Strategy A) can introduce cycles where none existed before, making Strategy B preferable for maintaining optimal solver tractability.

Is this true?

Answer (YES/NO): YES